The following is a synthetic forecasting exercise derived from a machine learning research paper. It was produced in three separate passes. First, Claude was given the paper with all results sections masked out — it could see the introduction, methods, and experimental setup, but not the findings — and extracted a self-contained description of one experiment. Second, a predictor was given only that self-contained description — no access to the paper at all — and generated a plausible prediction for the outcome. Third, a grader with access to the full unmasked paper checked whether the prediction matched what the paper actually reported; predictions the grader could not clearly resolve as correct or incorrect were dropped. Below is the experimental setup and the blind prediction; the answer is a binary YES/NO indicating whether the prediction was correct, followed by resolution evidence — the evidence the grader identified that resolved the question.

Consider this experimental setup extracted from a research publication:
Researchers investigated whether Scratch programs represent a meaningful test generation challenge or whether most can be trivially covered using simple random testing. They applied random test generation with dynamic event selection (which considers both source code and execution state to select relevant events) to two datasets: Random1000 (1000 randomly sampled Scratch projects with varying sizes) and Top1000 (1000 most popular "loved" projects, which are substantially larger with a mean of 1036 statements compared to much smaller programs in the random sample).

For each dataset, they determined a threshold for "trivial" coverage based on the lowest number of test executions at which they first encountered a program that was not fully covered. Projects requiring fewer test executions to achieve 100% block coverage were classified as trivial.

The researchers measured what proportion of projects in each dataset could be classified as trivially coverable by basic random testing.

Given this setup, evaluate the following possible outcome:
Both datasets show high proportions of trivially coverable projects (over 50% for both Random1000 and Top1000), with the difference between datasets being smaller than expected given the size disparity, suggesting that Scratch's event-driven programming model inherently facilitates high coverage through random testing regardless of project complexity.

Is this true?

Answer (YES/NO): NO